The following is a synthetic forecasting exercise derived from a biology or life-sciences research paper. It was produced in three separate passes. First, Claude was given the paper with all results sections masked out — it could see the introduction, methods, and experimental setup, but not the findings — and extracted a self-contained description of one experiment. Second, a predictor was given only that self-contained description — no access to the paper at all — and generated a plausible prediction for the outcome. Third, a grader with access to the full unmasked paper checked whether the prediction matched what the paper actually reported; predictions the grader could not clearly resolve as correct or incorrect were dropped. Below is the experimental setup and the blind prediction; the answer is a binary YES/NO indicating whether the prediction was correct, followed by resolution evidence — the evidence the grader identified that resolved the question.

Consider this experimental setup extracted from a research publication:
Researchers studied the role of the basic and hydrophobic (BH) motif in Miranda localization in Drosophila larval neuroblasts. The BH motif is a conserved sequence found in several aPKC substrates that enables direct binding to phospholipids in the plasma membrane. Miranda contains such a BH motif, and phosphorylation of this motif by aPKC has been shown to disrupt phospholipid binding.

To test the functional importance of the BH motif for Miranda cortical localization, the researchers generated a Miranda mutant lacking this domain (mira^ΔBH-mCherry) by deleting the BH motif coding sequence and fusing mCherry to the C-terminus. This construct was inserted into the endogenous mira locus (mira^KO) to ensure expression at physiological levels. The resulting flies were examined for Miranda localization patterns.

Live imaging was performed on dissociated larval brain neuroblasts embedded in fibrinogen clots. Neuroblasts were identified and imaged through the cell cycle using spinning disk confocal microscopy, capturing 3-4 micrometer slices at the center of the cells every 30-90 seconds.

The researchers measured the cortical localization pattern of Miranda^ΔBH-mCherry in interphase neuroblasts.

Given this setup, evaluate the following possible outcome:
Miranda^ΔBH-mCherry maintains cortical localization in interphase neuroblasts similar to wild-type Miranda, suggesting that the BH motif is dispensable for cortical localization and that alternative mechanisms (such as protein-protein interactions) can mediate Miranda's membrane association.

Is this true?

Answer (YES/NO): NO